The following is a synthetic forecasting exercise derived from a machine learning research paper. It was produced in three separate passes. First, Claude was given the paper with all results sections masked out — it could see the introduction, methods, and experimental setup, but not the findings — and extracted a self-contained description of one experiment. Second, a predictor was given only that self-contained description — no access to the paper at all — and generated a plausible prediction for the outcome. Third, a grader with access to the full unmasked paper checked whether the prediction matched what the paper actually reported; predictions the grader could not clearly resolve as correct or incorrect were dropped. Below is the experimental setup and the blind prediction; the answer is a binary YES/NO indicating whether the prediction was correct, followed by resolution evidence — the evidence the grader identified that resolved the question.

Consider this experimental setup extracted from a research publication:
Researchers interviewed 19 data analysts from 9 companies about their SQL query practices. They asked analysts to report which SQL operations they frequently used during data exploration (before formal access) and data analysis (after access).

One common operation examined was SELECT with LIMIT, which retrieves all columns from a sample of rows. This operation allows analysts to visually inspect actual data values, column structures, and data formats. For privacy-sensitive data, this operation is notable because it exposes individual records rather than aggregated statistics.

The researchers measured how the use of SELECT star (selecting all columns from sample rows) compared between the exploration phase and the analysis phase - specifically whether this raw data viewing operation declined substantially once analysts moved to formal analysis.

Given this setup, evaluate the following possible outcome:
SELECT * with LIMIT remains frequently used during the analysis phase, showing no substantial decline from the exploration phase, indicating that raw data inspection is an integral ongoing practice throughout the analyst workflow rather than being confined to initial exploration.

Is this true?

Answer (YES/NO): YES